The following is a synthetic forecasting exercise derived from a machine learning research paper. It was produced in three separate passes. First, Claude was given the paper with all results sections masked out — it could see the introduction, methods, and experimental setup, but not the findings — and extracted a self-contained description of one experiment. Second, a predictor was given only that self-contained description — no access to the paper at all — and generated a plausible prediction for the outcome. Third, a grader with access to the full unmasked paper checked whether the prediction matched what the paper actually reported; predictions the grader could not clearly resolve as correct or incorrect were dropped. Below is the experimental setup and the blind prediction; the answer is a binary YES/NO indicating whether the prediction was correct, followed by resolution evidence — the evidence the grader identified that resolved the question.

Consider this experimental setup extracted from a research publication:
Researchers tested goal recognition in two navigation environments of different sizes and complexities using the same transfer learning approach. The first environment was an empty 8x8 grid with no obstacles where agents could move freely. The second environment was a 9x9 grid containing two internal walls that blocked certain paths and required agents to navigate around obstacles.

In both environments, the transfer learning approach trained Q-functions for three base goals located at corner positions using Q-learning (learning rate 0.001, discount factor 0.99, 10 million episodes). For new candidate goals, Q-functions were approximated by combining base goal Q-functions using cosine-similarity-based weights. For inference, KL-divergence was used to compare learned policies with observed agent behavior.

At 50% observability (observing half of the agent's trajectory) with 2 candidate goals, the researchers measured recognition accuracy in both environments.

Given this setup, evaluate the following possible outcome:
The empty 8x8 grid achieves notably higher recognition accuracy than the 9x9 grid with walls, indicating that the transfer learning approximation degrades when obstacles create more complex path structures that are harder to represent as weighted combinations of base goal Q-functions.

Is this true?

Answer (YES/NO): NO